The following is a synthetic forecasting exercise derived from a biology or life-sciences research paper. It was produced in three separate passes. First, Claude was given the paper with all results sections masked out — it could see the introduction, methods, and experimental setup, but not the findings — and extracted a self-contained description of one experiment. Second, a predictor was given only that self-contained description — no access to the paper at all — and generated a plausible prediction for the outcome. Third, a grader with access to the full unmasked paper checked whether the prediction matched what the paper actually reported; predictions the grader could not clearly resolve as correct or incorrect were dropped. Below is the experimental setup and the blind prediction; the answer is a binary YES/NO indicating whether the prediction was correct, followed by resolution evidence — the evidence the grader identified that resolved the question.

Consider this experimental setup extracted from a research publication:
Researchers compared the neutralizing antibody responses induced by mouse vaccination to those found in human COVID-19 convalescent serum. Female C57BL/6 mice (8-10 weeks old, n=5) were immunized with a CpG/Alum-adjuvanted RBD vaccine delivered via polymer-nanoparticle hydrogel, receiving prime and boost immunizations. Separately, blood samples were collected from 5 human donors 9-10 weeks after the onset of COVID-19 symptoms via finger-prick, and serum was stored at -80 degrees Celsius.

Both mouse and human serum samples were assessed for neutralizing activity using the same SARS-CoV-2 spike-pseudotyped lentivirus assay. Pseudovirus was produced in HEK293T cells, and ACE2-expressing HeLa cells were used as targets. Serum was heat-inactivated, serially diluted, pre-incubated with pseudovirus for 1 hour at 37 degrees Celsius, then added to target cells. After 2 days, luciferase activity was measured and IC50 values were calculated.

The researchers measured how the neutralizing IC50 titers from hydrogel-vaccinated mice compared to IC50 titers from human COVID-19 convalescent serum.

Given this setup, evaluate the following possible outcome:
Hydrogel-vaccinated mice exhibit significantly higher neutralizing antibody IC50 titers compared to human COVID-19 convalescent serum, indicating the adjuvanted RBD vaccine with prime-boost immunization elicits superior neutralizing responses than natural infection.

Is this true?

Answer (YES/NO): YES